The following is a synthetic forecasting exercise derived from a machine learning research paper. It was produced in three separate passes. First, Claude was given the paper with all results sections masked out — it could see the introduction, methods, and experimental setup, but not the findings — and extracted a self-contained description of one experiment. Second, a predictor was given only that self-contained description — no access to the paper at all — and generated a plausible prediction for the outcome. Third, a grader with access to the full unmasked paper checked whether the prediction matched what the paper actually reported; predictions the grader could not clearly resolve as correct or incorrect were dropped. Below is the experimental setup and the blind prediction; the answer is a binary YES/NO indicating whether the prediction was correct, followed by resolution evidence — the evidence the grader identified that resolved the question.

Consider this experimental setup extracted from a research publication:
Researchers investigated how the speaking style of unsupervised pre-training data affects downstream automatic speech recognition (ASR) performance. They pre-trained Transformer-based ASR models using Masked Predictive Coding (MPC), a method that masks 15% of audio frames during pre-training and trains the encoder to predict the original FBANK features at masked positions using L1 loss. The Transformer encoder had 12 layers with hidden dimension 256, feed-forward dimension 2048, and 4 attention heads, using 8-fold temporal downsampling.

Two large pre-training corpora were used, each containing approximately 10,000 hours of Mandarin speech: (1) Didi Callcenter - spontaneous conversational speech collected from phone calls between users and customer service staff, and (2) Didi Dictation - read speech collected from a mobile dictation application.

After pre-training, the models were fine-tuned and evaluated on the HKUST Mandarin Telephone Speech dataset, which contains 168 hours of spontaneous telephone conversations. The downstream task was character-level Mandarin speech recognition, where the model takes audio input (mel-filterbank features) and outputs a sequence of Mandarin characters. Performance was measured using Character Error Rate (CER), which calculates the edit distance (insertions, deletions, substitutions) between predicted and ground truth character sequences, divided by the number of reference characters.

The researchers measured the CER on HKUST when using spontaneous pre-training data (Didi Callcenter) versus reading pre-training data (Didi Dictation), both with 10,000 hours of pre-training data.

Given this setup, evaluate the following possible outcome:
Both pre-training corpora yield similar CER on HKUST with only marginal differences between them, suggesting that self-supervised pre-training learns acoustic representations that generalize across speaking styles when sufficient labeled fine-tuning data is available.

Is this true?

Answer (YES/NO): NO